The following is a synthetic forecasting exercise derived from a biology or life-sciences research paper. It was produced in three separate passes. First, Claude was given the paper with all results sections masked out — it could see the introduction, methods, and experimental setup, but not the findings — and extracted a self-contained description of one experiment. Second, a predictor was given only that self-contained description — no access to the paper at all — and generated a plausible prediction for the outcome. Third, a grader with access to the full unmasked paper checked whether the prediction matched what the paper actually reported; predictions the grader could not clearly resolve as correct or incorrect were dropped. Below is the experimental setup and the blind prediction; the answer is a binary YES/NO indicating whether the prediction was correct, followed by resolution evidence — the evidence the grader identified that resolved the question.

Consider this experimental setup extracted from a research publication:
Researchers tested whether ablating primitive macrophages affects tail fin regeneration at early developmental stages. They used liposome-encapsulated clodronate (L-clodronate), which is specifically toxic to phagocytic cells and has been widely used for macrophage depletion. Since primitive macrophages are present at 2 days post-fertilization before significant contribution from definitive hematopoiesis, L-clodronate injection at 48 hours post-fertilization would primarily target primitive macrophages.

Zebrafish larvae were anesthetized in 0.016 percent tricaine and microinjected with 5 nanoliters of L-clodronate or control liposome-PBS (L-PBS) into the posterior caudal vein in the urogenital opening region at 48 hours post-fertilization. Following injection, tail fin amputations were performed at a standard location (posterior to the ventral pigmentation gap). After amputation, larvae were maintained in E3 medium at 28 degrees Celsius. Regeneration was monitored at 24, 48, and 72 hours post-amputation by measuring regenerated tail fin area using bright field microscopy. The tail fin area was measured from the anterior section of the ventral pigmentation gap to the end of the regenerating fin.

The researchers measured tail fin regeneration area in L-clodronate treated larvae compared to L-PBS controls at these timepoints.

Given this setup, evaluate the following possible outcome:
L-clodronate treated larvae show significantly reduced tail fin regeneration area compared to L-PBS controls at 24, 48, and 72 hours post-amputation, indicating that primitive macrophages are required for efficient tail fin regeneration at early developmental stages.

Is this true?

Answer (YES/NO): NO